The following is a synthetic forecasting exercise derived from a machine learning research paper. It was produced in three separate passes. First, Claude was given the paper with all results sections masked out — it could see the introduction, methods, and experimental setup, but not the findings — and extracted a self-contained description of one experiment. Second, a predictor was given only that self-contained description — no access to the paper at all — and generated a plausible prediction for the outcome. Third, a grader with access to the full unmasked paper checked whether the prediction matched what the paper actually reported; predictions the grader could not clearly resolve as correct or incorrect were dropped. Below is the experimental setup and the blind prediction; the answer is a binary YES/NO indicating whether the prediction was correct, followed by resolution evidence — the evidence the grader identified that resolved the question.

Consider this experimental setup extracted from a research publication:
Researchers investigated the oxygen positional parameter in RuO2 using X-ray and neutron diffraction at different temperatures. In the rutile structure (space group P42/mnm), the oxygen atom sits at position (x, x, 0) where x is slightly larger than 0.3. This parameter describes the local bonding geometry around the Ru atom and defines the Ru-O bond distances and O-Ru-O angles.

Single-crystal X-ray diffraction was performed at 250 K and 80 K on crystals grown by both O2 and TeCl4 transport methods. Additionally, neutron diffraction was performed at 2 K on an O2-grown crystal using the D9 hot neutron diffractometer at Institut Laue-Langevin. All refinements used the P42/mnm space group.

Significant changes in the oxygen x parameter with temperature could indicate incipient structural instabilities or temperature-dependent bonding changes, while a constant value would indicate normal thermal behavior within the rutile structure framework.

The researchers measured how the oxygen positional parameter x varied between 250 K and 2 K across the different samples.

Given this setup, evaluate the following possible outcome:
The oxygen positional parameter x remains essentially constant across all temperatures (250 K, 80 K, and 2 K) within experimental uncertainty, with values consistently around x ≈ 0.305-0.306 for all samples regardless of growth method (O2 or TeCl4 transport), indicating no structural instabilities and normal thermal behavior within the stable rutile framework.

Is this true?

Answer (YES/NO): YES